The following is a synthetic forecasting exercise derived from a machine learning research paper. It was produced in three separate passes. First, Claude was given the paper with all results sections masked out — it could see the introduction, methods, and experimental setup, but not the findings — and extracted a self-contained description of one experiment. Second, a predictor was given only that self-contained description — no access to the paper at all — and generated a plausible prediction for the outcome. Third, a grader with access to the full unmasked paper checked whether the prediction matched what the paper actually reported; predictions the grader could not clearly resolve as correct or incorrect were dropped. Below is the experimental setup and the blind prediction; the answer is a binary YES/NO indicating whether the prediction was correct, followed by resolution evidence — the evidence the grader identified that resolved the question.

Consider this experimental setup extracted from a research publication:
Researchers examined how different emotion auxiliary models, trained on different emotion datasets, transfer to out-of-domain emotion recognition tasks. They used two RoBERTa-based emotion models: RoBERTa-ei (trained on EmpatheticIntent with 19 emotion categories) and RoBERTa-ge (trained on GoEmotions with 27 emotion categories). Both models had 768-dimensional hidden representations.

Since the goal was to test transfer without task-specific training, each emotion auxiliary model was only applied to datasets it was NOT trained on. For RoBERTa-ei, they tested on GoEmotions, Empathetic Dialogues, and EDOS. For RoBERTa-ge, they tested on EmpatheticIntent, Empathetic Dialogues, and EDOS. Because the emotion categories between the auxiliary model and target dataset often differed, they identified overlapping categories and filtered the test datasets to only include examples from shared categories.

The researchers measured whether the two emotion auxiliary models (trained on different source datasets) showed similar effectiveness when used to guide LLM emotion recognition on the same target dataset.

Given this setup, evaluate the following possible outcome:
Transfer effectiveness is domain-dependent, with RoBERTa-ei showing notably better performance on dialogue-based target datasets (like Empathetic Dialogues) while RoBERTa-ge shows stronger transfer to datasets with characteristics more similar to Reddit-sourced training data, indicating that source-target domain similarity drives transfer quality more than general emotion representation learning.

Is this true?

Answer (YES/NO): NO